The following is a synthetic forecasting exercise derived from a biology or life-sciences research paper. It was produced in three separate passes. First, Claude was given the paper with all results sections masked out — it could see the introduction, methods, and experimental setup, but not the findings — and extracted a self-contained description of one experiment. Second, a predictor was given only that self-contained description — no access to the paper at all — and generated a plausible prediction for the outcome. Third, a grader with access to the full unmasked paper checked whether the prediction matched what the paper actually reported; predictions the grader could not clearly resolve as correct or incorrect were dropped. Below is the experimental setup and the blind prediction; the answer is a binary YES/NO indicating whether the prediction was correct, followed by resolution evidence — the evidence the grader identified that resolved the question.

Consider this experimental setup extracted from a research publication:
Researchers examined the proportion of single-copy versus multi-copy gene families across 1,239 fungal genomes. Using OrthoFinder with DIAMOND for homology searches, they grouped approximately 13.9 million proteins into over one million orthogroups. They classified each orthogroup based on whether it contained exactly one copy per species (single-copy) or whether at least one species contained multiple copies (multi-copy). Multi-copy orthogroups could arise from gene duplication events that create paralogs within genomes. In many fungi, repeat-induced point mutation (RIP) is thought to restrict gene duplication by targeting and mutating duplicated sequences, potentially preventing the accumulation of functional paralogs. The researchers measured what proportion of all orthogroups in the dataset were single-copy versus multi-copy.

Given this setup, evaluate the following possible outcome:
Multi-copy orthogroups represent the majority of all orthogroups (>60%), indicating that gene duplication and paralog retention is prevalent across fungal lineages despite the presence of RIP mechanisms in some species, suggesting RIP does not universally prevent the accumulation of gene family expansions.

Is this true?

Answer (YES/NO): NO